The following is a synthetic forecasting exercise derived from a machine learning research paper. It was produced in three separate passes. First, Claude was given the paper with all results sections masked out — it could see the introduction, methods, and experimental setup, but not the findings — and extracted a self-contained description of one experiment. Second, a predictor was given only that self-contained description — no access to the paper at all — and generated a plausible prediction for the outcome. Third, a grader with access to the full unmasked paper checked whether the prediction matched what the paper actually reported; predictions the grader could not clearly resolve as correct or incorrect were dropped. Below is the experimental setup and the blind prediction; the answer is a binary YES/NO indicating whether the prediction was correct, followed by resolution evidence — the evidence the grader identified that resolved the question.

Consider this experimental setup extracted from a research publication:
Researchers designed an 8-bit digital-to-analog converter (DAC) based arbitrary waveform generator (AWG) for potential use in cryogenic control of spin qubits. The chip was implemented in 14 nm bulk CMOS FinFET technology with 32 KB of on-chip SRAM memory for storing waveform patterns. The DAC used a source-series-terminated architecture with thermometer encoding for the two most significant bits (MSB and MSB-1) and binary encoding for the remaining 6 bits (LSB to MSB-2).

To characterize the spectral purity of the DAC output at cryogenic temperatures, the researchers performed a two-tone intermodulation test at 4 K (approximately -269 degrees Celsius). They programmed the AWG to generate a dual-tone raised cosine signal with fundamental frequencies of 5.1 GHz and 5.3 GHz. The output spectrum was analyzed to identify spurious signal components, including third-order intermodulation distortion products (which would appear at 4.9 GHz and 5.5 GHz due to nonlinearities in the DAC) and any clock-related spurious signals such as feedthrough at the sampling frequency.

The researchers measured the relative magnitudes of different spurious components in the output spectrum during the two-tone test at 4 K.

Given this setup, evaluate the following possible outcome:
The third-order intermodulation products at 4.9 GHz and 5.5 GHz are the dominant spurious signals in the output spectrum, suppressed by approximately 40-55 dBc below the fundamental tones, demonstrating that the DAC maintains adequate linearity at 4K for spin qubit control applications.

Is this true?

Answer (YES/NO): NO